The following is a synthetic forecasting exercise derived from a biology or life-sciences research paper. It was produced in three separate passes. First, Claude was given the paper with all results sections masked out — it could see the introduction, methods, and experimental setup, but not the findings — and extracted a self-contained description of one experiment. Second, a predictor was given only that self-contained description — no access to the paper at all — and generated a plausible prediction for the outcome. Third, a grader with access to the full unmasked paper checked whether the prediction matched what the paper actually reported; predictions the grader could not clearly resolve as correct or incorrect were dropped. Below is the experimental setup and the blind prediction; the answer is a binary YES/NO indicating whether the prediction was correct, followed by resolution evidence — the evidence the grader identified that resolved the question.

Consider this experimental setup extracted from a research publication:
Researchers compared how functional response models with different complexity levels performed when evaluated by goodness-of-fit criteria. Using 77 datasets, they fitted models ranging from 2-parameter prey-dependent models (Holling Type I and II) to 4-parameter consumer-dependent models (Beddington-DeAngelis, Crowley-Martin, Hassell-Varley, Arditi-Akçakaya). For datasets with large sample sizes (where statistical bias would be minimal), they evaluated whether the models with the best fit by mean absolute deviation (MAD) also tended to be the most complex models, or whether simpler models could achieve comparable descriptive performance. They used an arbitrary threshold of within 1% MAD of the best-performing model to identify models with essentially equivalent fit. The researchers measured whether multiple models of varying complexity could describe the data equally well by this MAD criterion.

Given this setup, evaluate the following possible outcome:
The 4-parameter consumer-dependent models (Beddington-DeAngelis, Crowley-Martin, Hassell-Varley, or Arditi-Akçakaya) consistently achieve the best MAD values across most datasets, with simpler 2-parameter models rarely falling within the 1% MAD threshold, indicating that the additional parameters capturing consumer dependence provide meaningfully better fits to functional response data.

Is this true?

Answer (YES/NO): NO